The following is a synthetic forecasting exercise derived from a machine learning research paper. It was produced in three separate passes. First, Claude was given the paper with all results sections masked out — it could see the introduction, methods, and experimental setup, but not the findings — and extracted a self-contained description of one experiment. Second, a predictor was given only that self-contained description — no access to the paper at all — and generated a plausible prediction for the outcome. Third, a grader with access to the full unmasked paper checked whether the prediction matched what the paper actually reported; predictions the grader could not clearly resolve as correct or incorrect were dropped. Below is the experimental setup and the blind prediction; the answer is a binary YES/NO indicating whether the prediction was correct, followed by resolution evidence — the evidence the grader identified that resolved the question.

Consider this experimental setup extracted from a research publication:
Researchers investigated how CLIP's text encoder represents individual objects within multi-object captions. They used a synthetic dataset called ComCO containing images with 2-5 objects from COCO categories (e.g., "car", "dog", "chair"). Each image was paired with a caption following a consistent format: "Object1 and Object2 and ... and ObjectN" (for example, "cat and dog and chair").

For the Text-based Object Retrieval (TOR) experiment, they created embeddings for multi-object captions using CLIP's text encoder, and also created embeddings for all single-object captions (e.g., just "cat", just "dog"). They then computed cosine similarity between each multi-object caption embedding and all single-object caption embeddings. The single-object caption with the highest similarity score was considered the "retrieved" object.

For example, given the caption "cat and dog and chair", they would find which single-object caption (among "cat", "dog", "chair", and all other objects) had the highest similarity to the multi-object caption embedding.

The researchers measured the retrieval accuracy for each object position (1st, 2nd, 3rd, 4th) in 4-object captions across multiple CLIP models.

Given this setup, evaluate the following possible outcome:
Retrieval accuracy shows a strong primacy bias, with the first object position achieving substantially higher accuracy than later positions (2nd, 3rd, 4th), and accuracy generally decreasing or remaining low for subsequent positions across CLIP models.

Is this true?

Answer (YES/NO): YES